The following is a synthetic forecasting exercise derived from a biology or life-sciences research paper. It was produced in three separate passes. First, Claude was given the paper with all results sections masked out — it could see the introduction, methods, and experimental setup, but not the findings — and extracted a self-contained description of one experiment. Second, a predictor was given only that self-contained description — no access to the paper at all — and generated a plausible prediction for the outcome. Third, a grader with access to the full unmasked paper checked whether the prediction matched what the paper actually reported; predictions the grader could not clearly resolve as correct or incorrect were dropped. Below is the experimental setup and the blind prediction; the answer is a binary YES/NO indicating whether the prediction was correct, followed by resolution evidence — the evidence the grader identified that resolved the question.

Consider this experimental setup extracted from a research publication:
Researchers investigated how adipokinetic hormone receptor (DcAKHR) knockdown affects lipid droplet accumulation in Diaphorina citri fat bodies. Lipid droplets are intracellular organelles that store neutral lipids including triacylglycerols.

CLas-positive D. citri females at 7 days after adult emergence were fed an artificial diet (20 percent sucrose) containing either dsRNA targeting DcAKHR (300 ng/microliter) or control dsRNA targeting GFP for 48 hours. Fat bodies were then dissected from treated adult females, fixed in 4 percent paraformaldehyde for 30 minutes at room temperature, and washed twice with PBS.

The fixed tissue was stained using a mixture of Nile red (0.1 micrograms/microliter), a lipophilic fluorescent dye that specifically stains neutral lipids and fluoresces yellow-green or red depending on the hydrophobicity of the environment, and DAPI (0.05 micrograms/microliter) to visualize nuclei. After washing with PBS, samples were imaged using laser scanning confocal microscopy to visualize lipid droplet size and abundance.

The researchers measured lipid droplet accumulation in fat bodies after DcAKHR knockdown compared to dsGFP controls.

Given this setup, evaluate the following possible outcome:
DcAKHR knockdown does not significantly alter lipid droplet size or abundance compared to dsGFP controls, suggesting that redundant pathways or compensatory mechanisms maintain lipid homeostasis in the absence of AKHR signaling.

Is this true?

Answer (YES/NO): NO